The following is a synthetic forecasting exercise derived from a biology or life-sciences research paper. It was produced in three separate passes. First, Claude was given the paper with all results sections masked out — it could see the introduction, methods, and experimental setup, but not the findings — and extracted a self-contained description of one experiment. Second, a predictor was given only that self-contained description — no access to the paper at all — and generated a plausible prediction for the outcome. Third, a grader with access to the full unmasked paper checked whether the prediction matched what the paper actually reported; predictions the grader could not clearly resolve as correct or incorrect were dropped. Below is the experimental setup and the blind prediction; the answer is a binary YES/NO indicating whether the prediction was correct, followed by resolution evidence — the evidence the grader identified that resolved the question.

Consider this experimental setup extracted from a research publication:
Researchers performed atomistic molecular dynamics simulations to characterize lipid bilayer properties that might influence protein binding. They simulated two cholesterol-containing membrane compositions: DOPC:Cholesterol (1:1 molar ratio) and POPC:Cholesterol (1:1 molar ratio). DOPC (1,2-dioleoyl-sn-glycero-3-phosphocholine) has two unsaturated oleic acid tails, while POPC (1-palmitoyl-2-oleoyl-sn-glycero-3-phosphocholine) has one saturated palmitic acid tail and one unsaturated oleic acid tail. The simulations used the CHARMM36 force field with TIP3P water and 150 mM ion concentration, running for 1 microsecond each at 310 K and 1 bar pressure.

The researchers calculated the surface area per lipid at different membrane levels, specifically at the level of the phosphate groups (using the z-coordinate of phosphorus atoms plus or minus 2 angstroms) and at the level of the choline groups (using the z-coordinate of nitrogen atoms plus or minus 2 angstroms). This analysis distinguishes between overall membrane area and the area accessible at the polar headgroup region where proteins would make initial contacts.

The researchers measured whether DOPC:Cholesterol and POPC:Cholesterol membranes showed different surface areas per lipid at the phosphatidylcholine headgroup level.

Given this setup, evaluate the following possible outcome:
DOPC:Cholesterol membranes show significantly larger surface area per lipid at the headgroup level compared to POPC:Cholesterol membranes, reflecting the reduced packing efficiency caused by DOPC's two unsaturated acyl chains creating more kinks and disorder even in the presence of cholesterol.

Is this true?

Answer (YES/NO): YES